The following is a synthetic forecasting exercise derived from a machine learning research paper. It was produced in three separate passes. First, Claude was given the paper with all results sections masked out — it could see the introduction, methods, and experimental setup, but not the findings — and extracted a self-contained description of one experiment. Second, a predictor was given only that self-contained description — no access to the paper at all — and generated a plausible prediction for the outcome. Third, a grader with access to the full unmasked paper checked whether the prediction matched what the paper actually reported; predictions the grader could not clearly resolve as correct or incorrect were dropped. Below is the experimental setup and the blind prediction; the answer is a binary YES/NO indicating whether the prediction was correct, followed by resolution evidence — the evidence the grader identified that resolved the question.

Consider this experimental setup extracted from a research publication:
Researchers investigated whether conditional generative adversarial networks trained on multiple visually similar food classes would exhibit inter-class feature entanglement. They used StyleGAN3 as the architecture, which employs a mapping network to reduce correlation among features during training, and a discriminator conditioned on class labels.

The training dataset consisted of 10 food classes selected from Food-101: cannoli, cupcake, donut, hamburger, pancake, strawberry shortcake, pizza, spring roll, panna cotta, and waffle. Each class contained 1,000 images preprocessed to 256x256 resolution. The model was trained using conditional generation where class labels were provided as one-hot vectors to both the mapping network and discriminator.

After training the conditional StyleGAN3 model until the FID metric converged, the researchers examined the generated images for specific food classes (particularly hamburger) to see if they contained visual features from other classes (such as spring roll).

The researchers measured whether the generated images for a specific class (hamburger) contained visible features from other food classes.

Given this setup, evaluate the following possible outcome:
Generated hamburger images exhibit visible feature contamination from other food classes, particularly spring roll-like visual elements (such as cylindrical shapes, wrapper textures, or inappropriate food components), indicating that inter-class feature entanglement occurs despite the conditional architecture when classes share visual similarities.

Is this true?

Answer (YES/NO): YES